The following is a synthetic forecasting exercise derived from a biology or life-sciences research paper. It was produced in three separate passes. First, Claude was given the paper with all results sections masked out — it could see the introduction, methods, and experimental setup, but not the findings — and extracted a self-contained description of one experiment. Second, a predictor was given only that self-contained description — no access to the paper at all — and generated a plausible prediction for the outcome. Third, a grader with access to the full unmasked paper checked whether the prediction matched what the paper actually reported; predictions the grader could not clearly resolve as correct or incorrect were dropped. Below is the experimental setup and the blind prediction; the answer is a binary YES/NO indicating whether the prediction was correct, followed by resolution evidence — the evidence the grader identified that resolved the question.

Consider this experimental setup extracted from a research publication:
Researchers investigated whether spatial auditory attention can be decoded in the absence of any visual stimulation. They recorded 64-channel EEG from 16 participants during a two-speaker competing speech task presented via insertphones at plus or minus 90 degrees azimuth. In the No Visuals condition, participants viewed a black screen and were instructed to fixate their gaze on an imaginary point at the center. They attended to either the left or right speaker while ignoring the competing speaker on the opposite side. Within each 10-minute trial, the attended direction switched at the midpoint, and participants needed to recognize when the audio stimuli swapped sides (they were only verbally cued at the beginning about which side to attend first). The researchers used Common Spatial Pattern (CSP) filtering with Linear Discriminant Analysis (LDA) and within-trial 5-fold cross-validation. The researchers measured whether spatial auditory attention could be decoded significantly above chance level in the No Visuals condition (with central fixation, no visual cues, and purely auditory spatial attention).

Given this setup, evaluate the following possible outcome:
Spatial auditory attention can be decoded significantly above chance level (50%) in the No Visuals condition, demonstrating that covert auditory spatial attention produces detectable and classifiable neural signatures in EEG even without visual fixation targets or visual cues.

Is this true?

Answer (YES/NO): YES